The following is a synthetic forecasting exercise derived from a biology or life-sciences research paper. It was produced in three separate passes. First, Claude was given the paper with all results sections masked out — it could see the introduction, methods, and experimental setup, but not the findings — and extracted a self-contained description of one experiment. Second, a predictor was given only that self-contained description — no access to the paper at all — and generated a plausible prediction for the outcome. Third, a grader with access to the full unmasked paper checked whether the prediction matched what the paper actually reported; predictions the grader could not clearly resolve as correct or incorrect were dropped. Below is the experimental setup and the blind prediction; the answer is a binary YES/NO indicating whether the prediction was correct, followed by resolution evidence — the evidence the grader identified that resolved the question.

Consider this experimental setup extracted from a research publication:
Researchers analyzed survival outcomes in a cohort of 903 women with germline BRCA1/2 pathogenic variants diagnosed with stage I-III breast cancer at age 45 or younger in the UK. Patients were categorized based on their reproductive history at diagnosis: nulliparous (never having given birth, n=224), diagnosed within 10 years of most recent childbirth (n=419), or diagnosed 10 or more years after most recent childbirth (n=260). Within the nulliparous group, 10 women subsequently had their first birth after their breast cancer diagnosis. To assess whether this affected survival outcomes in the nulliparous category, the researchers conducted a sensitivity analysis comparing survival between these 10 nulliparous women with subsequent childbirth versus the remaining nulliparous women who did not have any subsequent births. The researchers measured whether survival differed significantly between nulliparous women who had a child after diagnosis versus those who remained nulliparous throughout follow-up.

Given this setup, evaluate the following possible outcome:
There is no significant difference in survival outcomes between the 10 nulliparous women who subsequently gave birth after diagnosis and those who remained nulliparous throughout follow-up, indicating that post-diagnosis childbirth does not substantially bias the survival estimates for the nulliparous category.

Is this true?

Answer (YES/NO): YES